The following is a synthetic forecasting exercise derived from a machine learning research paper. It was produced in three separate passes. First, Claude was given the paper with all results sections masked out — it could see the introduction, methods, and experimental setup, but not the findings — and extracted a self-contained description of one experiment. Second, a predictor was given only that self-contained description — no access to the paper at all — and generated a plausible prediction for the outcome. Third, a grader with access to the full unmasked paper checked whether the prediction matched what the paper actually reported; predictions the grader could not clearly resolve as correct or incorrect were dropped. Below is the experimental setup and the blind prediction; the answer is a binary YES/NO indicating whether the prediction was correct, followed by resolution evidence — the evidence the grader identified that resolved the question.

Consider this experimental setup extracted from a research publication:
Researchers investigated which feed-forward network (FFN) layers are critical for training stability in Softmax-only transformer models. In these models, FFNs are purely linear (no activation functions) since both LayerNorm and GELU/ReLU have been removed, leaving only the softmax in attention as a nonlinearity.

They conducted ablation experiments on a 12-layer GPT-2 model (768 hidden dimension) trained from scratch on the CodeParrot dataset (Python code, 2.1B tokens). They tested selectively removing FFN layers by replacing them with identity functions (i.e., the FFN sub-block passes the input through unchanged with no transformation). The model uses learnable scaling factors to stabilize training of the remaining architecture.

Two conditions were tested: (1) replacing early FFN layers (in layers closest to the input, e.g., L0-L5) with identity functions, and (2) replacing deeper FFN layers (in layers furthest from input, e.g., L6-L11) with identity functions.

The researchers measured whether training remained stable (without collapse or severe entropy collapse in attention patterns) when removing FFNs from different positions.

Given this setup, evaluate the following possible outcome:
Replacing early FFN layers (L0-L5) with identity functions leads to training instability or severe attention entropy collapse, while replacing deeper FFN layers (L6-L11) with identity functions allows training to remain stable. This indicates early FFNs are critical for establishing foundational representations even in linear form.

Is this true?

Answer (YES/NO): YES